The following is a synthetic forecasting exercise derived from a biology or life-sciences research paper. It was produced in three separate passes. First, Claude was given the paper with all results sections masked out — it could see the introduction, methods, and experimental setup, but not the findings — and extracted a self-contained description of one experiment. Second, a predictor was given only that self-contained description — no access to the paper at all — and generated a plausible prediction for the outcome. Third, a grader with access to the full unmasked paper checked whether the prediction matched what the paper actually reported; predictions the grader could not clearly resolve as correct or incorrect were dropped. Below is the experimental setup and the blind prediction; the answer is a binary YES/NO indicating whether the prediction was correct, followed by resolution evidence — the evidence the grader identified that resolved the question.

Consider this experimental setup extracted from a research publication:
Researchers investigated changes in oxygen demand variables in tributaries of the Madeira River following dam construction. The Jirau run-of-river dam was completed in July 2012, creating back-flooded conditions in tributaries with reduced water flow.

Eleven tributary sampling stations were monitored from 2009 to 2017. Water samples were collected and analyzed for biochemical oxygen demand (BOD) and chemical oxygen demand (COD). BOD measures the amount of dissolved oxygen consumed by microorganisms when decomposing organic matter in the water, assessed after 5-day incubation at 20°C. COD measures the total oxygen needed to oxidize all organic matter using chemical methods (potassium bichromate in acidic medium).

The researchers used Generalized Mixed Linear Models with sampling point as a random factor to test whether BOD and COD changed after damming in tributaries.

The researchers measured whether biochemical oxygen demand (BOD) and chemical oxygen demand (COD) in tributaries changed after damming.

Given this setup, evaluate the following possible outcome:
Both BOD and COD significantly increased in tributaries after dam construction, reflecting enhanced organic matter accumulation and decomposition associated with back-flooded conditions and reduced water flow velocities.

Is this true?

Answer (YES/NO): NO